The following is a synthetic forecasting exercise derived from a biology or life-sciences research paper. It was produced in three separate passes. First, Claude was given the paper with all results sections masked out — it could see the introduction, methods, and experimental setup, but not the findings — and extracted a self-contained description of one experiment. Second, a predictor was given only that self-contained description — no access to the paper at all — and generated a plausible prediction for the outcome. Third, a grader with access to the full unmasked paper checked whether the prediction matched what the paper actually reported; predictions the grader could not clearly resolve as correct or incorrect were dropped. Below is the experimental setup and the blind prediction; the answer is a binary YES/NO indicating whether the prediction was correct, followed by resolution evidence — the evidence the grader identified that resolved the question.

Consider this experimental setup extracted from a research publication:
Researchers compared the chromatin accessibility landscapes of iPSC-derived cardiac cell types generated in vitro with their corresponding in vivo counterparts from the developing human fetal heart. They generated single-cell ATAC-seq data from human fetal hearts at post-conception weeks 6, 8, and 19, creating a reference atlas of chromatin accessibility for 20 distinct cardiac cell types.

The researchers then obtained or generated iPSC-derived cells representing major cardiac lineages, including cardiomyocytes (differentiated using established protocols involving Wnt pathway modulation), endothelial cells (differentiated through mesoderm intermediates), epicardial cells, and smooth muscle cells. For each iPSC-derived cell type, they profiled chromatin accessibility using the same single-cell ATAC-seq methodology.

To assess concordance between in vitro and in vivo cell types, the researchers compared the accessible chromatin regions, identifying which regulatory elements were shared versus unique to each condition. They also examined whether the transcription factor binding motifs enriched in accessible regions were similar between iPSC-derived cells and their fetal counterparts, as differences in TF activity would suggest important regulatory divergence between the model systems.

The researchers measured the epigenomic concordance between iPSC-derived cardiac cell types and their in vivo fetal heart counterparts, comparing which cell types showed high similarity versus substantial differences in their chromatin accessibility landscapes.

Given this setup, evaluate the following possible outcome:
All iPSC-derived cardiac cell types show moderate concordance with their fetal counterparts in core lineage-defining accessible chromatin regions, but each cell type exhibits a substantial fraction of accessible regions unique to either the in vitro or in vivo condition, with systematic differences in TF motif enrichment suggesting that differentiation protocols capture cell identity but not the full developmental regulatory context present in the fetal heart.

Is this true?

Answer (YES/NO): NO